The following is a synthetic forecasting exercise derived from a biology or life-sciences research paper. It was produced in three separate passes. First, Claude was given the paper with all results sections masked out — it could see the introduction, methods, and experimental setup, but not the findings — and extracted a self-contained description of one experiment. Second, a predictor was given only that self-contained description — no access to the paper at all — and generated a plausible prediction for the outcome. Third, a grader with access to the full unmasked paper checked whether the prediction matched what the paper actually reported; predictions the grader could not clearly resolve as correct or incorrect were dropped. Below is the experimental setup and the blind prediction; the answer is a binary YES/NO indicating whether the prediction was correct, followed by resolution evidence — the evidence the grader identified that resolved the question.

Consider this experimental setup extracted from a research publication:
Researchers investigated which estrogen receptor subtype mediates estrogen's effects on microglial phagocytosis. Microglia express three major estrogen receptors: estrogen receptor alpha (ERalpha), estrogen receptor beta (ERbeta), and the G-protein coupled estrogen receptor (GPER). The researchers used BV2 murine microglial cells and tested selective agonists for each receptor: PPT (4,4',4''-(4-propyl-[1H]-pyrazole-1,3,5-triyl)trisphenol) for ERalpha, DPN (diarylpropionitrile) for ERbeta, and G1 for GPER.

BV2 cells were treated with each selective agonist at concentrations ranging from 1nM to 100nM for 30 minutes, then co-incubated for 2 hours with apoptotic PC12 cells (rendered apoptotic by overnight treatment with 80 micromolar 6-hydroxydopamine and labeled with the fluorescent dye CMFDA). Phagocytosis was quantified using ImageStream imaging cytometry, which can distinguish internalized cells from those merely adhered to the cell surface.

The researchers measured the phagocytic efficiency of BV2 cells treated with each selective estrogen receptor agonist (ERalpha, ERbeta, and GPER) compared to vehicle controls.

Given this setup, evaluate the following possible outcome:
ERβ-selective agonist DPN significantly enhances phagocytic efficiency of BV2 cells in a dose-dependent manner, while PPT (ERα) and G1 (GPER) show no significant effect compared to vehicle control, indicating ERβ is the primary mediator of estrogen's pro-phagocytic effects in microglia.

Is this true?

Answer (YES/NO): NO